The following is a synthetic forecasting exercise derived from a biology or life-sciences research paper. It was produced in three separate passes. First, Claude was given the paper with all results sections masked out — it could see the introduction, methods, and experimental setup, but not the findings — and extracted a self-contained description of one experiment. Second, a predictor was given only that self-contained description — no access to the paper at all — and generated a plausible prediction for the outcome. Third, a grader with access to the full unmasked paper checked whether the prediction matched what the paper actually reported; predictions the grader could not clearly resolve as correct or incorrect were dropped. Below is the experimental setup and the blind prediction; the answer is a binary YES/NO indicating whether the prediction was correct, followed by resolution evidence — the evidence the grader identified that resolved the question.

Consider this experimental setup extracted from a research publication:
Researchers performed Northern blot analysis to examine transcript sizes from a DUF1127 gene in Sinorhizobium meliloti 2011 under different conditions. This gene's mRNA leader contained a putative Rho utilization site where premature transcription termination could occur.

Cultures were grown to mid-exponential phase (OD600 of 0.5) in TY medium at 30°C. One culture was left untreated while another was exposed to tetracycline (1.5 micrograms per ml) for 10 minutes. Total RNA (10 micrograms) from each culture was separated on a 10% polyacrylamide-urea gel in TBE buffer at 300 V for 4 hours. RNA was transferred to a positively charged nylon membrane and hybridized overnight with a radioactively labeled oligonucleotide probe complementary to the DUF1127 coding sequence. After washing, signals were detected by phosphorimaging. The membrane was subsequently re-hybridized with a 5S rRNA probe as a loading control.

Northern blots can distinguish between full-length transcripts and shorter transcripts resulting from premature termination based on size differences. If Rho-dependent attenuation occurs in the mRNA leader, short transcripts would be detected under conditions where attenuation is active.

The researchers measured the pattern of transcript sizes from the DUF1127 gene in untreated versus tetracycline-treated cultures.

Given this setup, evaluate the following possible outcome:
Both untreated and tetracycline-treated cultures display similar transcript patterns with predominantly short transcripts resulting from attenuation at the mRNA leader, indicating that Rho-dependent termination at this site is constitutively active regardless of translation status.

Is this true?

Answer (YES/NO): NO